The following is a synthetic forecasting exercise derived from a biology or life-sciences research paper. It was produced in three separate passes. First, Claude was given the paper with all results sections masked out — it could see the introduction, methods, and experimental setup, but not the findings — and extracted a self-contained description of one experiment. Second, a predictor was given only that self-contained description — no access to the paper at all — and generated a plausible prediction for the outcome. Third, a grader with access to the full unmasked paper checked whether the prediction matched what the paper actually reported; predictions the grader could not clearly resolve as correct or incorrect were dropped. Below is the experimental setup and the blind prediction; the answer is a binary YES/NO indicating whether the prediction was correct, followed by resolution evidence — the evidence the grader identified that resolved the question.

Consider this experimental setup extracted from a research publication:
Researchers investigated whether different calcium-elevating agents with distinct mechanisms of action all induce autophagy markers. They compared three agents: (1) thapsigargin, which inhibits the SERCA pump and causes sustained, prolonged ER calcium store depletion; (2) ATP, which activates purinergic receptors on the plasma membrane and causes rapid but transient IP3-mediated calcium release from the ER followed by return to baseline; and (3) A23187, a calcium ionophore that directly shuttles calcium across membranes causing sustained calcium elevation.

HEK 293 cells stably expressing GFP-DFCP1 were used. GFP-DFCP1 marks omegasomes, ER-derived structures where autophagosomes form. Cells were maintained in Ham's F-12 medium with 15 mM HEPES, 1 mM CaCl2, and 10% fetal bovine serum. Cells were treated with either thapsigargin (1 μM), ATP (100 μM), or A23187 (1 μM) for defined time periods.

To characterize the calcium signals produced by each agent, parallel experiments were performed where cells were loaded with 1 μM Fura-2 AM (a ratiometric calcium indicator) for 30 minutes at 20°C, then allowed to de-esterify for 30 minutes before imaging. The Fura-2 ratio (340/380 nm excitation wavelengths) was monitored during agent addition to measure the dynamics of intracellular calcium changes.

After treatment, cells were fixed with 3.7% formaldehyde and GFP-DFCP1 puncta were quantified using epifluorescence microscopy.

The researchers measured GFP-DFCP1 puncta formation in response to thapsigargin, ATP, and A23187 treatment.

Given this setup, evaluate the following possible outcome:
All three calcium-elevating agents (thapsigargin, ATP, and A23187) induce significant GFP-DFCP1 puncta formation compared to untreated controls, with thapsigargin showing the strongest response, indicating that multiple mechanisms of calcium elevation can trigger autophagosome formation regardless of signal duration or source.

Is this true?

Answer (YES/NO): NO